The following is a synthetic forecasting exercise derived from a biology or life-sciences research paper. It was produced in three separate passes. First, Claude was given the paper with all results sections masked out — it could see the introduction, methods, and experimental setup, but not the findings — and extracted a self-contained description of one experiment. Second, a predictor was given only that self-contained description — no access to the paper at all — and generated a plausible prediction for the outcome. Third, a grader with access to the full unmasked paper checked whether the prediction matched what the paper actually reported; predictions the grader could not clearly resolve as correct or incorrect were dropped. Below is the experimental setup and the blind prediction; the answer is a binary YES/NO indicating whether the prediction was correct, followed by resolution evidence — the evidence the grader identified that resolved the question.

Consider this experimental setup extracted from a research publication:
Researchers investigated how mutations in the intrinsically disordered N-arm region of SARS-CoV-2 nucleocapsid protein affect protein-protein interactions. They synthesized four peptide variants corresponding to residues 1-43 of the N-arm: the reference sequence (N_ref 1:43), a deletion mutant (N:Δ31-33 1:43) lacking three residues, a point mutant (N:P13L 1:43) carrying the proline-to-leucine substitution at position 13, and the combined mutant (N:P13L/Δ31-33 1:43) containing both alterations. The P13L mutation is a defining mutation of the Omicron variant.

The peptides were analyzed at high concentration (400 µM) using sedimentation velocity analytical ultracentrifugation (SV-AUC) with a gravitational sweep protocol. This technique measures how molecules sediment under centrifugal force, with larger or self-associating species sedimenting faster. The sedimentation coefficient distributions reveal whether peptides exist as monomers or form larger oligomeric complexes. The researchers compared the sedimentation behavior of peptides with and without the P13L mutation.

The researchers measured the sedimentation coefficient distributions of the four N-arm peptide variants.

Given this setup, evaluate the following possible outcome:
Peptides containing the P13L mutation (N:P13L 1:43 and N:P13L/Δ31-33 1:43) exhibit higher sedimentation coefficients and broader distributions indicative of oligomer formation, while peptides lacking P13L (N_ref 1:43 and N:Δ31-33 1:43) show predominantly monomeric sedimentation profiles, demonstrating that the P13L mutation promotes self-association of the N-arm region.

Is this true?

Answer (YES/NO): YES